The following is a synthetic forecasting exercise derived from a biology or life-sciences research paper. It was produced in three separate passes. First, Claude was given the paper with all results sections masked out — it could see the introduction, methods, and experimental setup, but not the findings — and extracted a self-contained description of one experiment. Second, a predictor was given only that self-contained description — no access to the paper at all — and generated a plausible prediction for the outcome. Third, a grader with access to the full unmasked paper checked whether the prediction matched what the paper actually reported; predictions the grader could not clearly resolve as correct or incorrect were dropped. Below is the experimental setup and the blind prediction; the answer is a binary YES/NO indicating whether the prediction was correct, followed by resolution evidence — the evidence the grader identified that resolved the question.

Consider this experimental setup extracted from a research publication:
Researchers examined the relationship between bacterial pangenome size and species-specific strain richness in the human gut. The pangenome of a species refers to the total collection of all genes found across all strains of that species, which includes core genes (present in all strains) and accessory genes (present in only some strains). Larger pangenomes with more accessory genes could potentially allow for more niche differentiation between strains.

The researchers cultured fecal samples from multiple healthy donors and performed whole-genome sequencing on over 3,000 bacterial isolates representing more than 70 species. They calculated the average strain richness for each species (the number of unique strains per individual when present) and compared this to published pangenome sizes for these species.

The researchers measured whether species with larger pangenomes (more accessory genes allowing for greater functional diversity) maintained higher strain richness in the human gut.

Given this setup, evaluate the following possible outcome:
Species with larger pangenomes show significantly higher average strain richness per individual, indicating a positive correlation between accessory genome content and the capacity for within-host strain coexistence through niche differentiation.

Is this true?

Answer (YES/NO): YES